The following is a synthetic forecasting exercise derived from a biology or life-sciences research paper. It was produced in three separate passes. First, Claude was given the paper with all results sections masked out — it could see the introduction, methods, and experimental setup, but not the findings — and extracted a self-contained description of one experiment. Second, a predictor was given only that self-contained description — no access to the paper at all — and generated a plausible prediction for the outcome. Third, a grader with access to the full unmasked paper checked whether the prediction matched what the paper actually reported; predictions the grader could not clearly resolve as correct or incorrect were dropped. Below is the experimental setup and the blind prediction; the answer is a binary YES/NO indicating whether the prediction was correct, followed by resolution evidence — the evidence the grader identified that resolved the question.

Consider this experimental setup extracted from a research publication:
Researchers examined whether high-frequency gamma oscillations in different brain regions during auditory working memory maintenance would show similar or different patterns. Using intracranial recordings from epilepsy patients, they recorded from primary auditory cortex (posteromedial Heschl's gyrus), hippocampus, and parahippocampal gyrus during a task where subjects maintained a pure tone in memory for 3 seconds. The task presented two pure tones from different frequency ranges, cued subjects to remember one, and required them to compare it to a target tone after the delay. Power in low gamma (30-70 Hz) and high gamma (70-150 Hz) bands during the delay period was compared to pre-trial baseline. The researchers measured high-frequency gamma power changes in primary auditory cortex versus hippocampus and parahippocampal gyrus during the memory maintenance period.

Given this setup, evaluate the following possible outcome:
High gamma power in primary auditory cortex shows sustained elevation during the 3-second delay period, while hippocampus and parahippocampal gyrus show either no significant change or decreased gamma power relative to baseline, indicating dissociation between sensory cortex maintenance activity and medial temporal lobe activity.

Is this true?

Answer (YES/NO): NO